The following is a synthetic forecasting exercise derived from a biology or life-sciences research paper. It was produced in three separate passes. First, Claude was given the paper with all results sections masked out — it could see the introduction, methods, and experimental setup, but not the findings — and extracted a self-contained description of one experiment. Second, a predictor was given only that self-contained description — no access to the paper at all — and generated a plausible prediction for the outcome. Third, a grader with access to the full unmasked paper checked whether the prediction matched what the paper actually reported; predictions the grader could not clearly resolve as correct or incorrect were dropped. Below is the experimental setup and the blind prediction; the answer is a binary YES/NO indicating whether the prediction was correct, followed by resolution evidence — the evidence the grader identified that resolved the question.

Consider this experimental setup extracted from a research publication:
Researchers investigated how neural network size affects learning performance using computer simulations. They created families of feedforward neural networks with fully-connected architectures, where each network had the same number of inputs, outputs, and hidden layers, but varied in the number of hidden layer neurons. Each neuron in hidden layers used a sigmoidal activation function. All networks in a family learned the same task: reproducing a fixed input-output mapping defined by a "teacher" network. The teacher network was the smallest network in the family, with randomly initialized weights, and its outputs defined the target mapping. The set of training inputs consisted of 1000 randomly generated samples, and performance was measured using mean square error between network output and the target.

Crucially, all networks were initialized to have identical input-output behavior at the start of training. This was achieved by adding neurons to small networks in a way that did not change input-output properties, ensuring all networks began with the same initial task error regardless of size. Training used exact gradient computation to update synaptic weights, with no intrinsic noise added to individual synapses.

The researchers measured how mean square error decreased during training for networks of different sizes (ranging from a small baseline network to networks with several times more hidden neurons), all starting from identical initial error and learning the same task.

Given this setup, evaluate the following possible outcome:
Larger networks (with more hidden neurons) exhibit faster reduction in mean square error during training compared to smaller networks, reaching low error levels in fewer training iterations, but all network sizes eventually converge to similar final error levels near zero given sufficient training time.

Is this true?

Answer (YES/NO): NO